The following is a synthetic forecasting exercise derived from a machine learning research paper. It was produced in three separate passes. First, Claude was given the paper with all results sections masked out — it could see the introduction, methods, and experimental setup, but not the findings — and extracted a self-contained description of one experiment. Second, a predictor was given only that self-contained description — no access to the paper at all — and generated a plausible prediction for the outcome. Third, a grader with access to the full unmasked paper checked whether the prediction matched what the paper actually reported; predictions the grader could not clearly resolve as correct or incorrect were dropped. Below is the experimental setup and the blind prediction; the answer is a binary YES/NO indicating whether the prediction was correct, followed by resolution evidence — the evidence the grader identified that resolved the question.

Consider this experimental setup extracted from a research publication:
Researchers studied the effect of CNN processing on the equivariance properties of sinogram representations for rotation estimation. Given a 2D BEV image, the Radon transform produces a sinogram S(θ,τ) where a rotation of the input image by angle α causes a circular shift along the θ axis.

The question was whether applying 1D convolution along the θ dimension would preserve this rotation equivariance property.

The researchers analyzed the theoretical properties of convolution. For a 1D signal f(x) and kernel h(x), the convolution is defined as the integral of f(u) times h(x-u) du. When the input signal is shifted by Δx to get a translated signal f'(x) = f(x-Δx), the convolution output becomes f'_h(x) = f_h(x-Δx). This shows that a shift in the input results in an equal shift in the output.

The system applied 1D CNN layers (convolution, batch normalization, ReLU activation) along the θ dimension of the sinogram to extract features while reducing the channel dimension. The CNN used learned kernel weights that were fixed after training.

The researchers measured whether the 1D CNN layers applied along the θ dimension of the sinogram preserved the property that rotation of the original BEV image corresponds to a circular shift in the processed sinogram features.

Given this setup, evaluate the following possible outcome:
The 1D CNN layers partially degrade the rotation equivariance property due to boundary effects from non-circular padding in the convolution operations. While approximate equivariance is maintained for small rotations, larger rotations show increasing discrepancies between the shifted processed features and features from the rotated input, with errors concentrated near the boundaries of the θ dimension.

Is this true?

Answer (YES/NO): NO